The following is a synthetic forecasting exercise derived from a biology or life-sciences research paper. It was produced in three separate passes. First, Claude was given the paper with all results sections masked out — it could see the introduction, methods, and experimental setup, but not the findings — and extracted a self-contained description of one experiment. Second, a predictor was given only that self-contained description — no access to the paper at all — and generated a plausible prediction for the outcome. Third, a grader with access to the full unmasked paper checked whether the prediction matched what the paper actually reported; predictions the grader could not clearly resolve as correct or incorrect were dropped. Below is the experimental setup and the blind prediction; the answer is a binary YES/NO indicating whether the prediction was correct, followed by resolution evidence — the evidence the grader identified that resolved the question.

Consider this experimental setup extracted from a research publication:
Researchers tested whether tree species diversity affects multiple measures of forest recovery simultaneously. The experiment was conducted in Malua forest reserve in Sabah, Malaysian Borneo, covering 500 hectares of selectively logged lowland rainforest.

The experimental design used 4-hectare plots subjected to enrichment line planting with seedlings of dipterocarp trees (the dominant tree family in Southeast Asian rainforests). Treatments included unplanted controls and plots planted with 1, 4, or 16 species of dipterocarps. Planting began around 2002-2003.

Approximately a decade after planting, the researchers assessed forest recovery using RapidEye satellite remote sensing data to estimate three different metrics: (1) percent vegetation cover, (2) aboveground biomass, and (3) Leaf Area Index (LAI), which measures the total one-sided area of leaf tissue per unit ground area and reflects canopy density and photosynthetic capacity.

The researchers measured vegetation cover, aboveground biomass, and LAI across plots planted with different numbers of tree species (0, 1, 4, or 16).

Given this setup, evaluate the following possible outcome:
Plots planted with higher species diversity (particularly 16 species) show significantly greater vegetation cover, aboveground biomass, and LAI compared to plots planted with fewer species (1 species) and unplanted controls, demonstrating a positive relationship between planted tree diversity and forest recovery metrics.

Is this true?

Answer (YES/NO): YES